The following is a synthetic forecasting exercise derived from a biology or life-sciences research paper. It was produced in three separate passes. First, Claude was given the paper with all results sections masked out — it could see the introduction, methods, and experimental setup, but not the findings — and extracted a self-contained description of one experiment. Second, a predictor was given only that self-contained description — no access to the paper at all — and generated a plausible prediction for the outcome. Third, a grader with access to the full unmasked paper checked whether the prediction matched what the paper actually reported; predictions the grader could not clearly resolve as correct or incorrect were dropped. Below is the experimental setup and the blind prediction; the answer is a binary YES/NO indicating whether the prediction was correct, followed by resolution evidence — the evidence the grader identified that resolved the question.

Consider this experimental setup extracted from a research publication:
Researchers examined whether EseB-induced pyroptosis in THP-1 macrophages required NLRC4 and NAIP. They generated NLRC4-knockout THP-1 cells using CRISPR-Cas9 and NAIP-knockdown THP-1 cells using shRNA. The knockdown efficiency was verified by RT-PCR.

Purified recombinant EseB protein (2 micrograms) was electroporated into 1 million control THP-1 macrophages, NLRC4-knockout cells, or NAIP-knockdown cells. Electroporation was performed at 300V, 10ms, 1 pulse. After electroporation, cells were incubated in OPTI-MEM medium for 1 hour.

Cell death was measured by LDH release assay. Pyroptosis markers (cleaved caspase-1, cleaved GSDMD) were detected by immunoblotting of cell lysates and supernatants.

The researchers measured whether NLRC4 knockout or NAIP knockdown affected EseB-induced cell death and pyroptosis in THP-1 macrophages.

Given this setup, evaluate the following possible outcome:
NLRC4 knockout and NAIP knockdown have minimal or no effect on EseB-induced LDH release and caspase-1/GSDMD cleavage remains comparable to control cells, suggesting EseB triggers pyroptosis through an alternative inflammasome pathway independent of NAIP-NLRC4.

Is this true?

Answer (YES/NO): NO